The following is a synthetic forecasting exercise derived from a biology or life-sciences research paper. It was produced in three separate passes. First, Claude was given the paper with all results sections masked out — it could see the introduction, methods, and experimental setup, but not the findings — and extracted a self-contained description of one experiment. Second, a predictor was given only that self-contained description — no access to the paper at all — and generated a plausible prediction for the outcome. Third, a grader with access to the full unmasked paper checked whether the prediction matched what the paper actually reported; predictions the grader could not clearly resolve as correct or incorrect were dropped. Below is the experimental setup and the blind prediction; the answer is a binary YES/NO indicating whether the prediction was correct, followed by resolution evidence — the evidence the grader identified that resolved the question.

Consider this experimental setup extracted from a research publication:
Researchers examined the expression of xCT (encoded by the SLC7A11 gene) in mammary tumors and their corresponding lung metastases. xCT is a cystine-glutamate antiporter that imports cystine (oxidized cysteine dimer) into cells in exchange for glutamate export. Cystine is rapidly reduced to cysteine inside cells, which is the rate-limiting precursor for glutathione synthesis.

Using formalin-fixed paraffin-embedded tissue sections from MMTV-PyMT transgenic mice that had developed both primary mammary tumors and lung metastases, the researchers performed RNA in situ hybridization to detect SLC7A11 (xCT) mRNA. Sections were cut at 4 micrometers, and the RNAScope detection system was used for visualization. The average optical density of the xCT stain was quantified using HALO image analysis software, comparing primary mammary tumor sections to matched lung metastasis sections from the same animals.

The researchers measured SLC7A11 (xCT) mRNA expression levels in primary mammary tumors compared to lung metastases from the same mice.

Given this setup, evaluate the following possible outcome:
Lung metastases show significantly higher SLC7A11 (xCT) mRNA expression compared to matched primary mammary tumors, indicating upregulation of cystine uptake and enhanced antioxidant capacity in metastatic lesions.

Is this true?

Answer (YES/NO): NO